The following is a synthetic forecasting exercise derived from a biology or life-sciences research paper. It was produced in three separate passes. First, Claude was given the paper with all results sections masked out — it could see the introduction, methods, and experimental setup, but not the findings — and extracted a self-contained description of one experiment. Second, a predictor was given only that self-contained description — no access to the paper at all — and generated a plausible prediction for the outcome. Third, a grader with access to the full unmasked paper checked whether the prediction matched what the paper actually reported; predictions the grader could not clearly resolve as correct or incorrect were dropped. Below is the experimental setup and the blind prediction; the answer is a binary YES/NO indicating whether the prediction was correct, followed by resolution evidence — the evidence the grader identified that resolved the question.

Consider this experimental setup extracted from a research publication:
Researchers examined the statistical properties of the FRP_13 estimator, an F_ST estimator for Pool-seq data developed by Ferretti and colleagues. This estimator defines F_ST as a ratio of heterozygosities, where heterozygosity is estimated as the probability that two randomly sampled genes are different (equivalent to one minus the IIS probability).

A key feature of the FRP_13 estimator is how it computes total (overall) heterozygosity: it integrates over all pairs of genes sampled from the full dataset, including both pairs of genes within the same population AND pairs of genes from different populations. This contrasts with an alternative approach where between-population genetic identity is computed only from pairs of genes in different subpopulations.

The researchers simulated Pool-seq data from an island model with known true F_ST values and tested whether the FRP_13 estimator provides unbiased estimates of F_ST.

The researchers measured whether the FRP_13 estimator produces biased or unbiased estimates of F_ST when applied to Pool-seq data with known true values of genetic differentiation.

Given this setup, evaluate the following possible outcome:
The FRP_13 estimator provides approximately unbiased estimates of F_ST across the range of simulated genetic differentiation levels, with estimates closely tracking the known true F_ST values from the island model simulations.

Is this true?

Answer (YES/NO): NO